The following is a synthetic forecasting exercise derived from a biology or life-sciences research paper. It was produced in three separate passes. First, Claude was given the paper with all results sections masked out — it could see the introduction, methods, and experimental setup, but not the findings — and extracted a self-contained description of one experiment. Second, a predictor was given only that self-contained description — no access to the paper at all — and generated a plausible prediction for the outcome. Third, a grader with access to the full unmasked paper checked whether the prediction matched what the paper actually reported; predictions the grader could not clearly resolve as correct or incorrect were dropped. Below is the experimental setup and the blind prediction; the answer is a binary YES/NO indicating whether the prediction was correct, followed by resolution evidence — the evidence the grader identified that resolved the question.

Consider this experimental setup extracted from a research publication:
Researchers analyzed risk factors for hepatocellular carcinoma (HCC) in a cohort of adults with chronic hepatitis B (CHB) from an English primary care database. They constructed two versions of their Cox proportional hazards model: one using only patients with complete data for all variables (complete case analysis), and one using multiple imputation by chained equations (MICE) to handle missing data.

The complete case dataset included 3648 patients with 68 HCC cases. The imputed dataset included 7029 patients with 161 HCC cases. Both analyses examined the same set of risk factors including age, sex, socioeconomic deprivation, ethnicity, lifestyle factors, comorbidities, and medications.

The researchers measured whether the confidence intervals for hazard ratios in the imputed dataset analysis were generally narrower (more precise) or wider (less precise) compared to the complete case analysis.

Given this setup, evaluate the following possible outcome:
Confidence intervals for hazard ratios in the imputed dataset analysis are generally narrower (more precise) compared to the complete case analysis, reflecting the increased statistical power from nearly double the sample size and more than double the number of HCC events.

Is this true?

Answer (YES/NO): YES